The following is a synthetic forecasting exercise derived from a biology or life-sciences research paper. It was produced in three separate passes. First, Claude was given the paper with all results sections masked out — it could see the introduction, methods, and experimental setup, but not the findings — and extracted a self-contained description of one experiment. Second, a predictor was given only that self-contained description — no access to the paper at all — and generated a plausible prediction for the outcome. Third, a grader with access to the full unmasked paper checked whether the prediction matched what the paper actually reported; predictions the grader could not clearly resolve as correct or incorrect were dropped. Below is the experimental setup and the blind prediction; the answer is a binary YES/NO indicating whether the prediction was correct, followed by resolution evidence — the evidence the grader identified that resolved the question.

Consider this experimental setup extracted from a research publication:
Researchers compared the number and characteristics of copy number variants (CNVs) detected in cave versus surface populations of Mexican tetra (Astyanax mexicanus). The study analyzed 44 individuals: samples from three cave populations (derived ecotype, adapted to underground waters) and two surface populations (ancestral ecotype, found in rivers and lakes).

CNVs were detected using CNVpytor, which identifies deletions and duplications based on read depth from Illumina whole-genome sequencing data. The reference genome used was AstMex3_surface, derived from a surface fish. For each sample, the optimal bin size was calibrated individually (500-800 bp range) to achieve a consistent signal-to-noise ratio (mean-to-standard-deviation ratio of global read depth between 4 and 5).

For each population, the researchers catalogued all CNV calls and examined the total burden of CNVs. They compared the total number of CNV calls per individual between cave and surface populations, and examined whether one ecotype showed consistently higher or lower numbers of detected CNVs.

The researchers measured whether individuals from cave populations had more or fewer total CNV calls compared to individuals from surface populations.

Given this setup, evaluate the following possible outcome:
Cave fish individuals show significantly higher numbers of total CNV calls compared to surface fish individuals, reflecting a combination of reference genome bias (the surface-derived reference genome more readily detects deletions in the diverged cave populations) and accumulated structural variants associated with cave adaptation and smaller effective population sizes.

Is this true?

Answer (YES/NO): NO